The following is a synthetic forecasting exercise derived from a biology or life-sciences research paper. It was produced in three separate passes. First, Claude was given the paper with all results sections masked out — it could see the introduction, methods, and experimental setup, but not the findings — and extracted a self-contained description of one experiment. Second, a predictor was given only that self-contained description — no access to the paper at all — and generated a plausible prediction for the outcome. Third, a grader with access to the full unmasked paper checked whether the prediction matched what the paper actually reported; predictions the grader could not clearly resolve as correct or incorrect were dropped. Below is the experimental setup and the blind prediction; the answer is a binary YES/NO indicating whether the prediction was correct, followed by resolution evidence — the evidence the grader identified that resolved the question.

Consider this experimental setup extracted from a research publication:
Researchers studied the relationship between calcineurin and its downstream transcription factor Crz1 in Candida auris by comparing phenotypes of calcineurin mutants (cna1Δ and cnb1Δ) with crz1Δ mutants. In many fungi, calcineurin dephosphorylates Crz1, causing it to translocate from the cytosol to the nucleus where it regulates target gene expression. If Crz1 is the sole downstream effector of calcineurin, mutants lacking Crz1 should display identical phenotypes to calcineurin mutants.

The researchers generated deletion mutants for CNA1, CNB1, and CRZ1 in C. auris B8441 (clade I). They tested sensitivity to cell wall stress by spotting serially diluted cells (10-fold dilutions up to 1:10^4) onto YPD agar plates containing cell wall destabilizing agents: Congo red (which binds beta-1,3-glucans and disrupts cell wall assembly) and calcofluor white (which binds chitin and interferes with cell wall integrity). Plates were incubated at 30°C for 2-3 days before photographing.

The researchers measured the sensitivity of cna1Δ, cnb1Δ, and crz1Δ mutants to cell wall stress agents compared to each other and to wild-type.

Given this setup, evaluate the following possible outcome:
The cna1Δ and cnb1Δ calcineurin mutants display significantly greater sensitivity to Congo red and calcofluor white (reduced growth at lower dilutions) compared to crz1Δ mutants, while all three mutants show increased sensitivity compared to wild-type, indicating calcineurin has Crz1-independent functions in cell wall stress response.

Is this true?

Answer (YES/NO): NO